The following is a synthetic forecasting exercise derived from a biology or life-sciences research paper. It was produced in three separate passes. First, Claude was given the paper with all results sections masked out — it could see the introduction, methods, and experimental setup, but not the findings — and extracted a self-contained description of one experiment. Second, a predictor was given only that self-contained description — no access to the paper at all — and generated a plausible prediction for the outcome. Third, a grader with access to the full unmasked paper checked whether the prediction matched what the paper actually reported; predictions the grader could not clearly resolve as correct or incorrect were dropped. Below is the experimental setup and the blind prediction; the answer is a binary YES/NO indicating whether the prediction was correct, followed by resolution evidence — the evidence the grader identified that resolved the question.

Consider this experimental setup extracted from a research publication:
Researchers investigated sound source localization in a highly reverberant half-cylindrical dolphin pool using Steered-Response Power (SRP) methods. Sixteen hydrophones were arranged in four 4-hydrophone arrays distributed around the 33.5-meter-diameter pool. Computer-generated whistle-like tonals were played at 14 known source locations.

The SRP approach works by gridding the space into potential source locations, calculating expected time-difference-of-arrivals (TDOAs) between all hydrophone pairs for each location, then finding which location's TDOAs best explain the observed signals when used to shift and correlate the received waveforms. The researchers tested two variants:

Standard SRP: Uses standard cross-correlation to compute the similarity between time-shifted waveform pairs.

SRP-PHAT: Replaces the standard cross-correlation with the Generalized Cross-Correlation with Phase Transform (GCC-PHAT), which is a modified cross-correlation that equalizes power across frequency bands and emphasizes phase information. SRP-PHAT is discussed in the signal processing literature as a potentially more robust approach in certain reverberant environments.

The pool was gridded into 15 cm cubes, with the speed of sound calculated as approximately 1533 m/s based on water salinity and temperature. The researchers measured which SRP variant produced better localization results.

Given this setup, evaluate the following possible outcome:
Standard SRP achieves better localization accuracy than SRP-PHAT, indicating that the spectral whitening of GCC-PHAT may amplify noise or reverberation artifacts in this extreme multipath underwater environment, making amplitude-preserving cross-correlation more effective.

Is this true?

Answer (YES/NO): YES